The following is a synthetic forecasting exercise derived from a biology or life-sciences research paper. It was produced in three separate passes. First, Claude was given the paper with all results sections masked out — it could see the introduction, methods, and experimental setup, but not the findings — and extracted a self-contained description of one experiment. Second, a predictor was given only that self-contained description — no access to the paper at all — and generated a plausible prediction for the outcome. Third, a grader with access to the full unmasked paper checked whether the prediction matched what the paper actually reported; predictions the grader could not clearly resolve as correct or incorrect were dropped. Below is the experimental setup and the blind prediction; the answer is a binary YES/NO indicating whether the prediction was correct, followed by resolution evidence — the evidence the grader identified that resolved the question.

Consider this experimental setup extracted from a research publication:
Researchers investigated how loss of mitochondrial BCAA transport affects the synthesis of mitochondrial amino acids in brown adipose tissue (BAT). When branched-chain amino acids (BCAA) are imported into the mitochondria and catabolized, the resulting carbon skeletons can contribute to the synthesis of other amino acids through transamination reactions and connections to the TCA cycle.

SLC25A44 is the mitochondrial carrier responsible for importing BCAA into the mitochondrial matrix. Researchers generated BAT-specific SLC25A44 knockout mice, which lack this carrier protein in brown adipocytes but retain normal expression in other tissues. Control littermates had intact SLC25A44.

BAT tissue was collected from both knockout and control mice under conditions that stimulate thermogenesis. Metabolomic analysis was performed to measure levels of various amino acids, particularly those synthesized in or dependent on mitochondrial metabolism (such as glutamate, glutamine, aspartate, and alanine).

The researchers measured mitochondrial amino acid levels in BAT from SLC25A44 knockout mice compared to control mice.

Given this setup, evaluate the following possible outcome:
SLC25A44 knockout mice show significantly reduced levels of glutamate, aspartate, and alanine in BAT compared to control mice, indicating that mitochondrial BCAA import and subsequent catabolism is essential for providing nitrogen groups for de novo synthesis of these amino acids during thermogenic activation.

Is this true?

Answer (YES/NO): NO